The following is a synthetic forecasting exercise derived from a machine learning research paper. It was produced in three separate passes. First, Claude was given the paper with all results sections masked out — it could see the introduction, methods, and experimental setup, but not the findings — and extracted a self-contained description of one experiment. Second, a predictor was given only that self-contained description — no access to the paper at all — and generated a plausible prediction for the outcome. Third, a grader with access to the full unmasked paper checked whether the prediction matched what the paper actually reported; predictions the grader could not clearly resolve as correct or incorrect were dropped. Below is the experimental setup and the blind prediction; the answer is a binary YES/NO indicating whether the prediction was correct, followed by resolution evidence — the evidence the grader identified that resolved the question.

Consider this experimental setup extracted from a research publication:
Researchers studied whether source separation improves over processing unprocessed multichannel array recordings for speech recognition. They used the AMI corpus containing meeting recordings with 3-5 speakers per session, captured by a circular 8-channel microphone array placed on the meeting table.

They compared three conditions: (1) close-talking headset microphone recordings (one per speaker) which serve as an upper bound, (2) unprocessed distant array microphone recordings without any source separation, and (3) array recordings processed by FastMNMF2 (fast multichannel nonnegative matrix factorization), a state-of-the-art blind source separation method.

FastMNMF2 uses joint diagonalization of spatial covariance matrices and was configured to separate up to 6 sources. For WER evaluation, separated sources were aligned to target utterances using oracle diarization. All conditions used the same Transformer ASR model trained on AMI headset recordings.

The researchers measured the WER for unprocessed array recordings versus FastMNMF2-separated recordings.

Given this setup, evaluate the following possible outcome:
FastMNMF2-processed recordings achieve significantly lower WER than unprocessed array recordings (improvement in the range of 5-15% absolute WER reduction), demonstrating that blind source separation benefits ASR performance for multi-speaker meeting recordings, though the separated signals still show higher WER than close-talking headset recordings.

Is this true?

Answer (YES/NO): NO